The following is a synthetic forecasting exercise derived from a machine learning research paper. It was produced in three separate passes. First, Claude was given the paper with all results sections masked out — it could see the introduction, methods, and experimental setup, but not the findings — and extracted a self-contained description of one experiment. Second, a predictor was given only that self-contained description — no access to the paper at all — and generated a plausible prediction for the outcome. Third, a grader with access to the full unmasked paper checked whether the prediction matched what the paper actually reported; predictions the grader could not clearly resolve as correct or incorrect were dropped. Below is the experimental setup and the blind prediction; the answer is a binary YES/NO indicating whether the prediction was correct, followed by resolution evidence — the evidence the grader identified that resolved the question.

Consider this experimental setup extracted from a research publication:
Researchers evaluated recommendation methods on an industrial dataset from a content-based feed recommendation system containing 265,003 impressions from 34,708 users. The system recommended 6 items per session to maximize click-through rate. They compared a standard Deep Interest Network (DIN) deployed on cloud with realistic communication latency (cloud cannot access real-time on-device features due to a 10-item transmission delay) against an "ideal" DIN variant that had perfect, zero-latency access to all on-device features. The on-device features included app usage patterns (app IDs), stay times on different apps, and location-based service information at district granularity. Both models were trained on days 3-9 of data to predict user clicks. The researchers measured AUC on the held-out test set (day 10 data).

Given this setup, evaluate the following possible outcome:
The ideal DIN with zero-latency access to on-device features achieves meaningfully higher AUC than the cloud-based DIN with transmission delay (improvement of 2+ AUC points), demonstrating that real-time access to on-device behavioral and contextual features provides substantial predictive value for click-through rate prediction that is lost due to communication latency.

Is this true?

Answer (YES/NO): YES